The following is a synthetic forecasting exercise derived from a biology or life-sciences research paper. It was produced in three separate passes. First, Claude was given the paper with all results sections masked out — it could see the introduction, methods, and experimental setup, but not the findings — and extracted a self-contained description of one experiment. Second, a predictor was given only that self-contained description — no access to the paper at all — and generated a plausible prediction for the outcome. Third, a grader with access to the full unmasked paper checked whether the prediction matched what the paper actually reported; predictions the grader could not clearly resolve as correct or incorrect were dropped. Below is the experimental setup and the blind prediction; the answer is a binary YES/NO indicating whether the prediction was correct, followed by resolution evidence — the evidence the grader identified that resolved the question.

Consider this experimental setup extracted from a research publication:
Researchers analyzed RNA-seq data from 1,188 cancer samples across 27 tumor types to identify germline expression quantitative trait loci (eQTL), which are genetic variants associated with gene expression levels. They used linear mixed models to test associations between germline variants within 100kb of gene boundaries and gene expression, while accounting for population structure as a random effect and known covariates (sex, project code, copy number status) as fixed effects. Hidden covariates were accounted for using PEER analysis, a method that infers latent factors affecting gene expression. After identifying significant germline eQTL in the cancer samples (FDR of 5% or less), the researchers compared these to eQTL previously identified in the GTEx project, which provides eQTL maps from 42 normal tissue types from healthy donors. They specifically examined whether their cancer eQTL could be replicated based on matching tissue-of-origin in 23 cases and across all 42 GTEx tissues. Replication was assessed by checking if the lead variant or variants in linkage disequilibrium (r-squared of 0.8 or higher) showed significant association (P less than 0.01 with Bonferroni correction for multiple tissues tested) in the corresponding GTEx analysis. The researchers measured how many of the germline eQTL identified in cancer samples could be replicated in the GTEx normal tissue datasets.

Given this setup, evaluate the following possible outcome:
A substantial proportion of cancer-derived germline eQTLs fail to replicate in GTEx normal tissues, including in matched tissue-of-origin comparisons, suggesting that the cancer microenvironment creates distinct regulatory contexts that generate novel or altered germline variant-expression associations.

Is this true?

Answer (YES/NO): NO